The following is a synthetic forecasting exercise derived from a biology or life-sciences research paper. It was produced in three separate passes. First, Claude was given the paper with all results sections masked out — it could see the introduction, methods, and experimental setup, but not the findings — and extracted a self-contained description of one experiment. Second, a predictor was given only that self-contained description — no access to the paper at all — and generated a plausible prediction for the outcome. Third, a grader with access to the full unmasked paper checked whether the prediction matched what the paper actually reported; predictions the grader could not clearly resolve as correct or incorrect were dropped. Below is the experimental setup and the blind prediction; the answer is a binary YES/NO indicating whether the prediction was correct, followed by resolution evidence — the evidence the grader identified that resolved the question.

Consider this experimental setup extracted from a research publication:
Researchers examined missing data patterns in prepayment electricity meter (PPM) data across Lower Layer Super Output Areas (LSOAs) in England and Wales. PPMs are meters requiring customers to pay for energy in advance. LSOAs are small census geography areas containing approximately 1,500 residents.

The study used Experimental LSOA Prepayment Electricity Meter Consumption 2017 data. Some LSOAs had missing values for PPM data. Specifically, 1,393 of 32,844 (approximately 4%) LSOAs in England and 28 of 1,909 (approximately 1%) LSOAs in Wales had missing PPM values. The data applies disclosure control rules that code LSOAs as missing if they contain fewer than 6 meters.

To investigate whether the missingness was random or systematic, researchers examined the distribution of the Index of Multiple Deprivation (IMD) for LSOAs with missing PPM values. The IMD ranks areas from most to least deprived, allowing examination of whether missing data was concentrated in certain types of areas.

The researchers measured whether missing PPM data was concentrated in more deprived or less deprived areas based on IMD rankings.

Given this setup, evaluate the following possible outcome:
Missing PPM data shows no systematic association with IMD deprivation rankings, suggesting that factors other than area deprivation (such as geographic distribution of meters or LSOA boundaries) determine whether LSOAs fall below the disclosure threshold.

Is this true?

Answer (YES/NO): NO